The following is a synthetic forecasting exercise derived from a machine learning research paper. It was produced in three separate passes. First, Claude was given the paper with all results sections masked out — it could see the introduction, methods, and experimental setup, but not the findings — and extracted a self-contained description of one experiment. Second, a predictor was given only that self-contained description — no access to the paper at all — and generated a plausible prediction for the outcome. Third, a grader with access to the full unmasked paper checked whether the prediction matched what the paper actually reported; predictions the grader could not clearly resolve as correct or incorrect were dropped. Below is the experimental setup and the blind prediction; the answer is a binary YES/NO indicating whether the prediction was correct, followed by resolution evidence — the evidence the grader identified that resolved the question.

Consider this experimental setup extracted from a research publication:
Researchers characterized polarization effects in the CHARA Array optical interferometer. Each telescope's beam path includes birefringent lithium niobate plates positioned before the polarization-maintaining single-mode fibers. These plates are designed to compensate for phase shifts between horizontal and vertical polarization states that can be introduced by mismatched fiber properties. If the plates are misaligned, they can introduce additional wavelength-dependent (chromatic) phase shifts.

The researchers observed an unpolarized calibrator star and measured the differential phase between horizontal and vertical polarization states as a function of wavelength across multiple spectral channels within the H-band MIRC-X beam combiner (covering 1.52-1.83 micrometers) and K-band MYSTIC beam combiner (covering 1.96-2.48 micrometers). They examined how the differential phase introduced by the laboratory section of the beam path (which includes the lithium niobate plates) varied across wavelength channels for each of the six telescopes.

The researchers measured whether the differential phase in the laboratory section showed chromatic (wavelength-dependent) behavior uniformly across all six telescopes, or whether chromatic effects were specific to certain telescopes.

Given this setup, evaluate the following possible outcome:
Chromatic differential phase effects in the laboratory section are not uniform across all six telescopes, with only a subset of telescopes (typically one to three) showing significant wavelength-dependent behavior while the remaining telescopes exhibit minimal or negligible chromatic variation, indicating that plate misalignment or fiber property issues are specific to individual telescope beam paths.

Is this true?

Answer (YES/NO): YES